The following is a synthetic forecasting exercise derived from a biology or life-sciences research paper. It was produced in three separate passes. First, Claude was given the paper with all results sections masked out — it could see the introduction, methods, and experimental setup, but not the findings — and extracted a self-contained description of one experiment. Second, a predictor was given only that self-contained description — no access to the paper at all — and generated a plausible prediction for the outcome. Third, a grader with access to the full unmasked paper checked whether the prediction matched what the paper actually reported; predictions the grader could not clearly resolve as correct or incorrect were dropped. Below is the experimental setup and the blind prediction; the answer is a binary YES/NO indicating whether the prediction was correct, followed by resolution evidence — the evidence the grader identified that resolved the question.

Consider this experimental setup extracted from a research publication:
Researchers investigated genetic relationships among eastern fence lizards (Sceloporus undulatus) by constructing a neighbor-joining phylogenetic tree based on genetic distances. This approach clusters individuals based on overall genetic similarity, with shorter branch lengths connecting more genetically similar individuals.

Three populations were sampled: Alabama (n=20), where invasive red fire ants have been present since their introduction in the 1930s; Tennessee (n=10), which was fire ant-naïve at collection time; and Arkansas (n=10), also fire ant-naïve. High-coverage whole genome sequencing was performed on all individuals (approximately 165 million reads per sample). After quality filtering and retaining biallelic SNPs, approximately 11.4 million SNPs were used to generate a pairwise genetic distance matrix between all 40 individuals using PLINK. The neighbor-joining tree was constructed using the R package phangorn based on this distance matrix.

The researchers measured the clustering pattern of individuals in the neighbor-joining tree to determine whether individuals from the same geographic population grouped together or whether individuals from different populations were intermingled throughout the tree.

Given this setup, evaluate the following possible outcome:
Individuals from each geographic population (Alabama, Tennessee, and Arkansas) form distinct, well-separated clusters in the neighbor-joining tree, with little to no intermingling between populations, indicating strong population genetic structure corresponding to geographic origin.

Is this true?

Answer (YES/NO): YES